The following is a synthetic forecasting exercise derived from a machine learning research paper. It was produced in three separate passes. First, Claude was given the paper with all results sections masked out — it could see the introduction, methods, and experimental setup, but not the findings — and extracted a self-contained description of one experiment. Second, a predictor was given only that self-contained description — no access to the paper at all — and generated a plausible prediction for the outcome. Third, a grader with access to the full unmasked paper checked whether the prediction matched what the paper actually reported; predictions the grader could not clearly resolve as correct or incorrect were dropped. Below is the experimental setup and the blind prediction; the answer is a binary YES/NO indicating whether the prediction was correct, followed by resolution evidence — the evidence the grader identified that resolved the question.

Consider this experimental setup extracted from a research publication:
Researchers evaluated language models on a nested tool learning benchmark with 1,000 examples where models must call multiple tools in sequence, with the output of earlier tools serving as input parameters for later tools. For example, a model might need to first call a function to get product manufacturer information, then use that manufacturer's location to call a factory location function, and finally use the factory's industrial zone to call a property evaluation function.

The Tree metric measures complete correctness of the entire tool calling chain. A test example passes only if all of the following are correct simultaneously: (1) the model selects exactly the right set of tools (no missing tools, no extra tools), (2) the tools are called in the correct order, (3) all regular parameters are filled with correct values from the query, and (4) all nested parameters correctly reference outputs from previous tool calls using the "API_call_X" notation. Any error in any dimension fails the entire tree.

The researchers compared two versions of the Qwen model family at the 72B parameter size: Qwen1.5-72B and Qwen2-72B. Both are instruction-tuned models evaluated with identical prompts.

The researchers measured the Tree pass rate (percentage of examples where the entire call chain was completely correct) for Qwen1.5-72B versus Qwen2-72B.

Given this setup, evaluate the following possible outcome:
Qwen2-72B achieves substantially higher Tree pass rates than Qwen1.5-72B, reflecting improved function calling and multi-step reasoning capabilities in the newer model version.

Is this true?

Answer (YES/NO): YES